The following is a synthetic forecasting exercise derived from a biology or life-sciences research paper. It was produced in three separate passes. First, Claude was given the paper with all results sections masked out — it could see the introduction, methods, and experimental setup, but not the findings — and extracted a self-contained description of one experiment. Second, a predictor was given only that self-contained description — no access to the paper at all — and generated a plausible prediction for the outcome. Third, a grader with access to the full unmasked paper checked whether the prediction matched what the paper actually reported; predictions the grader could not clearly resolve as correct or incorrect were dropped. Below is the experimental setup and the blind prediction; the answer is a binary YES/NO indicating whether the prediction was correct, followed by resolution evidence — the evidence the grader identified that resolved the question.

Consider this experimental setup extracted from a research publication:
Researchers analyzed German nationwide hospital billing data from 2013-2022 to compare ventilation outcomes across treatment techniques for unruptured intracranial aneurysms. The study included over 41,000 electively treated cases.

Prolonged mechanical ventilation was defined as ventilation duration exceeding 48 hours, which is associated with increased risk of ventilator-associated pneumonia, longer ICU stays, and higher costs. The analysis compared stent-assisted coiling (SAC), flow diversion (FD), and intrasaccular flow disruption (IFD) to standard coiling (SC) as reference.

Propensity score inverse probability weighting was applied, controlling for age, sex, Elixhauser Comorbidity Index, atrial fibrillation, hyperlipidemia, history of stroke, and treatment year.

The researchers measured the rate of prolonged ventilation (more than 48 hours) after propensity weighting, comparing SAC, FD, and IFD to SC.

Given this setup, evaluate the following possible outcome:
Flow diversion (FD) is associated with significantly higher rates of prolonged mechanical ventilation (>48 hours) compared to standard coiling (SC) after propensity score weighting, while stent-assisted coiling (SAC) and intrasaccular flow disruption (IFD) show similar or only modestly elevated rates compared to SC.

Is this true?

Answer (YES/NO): NO